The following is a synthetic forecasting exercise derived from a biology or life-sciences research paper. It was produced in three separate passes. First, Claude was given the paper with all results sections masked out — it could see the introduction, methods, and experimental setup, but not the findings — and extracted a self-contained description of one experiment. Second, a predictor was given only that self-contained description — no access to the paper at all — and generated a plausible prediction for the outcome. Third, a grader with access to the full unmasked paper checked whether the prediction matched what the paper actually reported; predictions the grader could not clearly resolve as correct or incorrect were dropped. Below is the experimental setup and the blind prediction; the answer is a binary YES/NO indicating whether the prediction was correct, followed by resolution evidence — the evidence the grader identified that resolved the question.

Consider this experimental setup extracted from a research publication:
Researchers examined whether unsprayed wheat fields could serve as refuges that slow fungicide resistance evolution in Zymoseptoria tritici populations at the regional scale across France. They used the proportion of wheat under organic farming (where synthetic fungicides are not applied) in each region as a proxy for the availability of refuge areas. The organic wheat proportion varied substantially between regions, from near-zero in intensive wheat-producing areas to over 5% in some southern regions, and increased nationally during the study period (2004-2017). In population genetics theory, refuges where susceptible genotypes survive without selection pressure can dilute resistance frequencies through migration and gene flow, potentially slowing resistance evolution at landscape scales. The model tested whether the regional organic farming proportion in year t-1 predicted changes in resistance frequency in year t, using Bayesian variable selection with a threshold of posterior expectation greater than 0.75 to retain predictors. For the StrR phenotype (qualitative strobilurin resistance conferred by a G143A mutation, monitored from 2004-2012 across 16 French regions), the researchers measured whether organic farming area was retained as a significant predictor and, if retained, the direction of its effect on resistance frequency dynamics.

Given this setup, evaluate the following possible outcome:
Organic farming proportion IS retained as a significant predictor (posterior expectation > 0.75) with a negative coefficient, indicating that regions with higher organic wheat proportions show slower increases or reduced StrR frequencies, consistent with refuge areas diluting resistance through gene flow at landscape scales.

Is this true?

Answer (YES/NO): NO